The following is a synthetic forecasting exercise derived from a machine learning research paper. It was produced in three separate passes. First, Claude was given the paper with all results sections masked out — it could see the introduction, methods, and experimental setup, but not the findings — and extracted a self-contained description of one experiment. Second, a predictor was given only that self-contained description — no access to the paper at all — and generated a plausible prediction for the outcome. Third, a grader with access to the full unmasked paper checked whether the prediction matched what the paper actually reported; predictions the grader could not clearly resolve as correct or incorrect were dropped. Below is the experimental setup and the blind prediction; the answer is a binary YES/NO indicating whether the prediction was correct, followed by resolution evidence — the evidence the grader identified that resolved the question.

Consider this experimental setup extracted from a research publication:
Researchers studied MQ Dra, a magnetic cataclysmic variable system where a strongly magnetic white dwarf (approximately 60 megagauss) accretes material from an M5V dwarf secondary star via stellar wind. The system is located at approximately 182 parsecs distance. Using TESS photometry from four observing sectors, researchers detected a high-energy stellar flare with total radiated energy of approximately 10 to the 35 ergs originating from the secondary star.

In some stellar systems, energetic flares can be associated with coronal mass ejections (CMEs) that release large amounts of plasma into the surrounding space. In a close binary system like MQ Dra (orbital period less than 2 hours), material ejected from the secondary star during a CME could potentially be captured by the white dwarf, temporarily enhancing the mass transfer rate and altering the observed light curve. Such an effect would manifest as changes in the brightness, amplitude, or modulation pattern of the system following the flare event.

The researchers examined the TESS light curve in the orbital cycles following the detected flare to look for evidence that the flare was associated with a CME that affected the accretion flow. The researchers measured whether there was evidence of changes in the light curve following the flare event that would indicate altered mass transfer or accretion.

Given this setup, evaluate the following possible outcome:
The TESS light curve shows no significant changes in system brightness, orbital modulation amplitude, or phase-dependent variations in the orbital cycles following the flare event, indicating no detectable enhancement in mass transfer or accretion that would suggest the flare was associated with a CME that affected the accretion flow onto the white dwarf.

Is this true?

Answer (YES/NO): YES